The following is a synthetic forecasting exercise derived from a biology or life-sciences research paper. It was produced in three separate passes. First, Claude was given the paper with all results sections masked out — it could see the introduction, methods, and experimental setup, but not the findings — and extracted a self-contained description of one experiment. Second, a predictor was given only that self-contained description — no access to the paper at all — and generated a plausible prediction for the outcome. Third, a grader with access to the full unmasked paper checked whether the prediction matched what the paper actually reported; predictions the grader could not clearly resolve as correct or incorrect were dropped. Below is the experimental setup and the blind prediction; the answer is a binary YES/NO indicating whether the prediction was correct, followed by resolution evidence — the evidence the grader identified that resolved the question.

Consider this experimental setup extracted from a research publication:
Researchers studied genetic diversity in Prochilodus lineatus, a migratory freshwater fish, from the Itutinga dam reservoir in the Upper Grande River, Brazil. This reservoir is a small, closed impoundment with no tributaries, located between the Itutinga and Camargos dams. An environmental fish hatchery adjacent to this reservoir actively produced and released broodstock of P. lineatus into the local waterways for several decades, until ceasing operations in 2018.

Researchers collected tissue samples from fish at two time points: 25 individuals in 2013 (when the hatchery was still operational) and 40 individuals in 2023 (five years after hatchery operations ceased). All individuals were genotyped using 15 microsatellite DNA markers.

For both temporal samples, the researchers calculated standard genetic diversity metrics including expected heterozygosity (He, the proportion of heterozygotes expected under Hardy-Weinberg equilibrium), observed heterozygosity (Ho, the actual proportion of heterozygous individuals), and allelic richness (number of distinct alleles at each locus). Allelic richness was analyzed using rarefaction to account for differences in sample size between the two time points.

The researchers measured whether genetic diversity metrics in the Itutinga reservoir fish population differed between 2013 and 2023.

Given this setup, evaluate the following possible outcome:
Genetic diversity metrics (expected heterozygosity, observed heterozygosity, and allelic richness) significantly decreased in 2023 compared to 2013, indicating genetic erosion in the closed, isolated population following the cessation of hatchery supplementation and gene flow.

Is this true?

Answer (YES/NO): NO